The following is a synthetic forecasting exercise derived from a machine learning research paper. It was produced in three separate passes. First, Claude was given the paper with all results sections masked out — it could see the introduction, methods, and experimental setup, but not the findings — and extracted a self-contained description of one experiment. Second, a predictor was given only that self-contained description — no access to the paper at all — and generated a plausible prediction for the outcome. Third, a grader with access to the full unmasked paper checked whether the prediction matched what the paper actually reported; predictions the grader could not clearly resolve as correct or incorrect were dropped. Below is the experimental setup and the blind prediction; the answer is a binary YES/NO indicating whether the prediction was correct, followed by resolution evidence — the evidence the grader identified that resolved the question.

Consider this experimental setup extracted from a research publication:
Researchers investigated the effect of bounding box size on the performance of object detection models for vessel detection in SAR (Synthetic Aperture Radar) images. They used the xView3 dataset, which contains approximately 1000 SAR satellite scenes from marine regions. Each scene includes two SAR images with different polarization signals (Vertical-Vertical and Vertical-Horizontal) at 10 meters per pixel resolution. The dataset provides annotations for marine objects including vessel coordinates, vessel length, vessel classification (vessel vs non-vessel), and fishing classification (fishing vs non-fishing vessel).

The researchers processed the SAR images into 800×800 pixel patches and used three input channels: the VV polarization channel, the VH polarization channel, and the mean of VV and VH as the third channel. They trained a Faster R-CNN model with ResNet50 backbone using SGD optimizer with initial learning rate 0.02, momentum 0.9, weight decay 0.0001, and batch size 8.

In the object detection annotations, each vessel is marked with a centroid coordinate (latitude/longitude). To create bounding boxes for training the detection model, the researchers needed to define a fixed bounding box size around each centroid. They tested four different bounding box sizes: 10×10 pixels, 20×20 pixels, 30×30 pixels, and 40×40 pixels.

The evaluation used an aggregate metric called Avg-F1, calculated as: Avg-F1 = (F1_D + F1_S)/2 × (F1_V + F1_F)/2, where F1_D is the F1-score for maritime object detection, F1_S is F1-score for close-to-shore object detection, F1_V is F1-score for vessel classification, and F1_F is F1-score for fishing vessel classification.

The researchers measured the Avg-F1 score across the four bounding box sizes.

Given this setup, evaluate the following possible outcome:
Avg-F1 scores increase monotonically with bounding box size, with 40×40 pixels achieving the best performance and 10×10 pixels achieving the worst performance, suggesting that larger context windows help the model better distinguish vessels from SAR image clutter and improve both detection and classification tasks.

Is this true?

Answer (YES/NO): NO